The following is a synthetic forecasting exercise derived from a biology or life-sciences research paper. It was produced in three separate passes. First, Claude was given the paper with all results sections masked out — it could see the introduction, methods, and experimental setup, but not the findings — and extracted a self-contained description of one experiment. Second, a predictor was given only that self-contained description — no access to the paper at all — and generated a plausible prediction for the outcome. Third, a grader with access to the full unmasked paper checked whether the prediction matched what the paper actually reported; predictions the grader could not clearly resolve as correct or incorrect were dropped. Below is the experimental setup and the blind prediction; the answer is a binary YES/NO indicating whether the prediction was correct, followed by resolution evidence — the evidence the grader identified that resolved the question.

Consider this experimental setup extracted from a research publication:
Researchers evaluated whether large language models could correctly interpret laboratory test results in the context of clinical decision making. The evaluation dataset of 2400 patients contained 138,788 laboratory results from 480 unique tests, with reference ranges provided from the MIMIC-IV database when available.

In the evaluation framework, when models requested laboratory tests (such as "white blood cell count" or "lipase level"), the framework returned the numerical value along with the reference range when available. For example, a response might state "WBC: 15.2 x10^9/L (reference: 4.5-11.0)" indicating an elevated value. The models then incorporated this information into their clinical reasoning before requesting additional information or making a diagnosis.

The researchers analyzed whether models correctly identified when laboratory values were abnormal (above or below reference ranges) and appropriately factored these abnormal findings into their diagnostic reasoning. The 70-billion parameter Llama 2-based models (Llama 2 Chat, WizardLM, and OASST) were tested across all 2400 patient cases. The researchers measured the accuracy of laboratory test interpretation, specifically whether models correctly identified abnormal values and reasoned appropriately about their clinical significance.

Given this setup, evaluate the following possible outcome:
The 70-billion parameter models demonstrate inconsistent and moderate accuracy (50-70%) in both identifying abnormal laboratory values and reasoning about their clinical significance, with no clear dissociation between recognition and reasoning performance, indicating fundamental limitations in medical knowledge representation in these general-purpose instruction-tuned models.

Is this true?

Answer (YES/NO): NO